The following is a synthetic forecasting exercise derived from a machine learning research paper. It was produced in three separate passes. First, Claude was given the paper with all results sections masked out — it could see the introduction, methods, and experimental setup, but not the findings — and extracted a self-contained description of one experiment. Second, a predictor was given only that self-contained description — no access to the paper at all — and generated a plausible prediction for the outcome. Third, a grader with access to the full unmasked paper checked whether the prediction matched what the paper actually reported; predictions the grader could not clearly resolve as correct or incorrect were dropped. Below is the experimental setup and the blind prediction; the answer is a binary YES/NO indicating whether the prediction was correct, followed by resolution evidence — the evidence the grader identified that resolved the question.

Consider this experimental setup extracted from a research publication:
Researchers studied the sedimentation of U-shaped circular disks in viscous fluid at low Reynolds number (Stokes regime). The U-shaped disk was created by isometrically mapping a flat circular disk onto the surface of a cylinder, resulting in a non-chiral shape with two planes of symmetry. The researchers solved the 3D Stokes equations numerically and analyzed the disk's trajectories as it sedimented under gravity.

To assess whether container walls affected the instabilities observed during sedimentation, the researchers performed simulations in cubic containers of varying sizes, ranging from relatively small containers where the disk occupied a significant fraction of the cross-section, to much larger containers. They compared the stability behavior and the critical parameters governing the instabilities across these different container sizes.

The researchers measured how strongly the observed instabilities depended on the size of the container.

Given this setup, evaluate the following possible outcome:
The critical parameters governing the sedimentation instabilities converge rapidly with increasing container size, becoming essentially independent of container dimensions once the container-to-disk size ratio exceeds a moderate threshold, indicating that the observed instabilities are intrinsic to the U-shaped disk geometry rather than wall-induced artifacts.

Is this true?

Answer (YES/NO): YES